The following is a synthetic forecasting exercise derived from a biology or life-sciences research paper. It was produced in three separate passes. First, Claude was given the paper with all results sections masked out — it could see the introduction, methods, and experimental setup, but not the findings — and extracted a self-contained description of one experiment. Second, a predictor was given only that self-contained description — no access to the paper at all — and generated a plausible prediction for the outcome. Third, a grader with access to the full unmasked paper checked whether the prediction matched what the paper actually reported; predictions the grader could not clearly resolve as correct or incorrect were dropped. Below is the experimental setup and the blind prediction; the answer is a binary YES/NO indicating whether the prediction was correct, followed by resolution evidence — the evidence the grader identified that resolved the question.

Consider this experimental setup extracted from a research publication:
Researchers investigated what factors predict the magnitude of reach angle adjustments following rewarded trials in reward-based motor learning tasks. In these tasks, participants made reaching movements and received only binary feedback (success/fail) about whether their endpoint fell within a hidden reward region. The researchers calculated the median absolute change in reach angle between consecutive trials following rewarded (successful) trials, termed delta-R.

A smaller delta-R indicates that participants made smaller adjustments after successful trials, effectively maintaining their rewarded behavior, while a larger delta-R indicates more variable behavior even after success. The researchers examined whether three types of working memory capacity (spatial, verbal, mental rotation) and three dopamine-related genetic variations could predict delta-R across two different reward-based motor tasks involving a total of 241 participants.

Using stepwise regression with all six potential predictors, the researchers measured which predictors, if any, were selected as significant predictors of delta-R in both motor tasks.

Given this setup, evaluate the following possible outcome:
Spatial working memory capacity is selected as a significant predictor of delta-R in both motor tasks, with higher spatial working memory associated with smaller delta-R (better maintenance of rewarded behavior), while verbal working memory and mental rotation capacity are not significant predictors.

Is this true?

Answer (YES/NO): YES